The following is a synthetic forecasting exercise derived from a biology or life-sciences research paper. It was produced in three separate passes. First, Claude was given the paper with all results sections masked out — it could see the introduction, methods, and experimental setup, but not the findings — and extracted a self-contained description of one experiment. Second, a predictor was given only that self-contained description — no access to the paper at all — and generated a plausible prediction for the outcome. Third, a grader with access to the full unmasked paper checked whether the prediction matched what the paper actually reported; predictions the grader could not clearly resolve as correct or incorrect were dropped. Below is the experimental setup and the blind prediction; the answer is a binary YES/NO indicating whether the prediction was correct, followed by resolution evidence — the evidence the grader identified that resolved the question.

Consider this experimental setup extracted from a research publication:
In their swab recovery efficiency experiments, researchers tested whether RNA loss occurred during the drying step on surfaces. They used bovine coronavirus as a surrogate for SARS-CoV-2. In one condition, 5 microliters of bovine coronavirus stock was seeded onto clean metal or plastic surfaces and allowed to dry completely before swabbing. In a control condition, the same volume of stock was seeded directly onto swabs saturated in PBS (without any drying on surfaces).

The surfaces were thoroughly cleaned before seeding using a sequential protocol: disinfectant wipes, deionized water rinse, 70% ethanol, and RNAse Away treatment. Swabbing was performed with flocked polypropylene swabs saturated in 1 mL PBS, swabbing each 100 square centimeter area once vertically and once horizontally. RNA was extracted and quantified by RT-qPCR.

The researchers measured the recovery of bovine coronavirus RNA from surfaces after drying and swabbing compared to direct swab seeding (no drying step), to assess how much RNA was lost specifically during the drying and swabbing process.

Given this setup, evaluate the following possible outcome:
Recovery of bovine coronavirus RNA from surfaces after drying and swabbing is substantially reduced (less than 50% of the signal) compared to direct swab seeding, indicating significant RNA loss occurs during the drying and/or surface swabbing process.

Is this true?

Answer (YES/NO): NO